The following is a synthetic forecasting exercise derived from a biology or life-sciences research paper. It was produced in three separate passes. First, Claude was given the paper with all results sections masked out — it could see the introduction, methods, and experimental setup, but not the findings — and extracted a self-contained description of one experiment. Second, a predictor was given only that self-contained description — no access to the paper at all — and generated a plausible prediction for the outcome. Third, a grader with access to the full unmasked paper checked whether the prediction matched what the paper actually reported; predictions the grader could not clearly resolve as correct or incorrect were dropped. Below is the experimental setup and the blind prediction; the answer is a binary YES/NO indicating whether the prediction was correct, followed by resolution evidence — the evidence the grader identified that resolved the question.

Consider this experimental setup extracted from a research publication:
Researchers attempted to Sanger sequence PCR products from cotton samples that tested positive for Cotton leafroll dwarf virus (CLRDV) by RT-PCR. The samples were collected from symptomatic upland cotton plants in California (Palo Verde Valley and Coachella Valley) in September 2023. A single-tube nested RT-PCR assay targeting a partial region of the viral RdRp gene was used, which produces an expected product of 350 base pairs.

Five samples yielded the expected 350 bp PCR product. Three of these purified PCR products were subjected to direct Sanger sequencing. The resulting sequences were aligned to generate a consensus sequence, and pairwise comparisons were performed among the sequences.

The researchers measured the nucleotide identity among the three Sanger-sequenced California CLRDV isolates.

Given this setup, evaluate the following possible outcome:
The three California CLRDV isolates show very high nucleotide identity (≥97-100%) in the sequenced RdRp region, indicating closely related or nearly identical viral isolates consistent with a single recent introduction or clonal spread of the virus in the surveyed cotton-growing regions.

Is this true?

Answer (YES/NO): YES